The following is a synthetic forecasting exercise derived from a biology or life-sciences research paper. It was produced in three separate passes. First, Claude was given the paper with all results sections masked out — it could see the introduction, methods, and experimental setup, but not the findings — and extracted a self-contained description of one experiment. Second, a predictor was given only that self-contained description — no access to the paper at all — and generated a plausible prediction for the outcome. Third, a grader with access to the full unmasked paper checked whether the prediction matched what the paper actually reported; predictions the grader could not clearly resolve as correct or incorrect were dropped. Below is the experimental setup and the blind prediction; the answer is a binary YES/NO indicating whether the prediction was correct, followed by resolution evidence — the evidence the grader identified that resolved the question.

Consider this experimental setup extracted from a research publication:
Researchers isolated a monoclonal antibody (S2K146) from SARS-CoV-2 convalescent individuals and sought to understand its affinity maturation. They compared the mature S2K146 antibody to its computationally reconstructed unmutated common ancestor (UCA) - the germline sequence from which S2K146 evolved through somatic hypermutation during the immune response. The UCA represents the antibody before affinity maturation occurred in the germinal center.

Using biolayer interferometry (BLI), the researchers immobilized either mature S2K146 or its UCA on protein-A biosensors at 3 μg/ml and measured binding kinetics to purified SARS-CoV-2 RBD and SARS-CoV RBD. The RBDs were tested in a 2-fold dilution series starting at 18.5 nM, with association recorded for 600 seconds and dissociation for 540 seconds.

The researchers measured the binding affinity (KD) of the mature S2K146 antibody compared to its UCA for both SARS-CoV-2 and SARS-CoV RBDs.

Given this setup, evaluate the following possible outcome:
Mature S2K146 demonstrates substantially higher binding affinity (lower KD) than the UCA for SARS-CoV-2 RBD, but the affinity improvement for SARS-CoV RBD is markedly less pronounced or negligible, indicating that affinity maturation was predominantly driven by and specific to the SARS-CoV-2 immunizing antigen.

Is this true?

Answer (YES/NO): NO